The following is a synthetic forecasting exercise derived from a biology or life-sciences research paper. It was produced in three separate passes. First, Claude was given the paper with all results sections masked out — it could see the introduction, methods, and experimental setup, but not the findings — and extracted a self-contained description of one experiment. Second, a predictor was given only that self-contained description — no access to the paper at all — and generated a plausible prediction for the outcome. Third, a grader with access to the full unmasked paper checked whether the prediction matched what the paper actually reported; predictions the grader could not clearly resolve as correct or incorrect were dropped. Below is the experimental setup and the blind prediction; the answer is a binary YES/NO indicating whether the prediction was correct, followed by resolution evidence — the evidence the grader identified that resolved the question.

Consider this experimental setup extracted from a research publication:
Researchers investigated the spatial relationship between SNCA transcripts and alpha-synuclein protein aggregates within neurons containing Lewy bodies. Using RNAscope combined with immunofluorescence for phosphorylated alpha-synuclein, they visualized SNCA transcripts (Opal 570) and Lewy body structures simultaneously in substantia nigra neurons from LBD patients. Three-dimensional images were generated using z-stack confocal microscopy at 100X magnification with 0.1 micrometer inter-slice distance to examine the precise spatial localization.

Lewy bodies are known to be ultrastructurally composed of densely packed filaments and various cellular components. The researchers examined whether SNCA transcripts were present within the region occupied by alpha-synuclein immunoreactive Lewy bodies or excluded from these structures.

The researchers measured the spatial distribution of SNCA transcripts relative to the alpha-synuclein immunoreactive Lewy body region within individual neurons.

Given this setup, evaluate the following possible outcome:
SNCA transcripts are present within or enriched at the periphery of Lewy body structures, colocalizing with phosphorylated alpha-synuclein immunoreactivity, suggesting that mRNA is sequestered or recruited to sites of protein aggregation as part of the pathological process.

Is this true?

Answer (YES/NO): NO